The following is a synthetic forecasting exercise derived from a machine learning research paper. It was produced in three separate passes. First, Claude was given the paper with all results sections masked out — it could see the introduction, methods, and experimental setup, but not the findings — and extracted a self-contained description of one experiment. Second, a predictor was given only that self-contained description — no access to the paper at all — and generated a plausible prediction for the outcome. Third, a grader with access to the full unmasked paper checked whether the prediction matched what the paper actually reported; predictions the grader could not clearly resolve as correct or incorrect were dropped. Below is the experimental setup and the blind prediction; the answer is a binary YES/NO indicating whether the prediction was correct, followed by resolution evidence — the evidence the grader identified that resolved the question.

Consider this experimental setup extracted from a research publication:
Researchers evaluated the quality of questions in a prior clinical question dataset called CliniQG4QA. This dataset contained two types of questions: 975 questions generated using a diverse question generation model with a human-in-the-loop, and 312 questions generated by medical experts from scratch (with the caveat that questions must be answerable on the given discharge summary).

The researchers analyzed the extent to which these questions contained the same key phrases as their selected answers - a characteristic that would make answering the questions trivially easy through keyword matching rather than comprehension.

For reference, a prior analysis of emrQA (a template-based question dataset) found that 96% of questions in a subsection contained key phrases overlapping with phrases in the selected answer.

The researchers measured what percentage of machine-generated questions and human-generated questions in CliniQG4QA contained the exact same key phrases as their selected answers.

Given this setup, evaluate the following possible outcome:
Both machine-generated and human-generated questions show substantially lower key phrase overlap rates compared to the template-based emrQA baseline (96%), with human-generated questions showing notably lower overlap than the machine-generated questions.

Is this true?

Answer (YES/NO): NO